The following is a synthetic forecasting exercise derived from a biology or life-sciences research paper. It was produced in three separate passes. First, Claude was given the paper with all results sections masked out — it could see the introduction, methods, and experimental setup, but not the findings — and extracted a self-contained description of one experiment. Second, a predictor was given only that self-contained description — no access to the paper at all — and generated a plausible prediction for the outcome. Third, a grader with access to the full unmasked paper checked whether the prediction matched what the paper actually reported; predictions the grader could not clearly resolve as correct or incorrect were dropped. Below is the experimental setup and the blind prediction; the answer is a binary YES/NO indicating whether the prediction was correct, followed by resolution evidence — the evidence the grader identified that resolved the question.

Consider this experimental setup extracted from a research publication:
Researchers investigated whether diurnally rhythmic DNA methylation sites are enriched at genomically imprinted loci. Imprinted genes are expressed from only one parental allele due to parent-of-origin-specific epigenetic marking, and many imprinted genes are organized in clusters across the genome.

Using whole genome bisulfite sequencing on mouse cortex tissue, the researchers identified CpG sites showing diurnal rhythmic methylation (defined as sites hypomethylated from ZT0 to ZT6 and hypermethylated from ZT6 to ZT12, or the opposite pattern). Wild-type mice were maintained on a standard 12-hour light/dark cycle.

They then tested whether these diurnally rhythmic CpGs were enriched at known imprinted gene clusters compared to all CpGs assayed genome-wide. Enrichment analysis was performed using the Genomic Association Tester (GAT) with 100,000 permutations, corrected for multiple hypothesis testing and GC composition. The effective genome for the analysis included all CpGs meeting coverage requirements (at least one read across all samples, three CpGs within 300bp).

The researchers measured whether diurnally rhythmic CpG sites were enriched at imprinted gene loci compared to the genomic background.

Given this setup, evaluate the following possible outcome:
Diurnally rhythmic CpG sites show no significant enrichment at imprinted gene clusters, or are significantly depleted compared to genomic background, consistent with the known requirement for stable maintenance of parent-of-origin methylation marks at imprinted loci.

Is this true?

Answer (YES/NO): YES